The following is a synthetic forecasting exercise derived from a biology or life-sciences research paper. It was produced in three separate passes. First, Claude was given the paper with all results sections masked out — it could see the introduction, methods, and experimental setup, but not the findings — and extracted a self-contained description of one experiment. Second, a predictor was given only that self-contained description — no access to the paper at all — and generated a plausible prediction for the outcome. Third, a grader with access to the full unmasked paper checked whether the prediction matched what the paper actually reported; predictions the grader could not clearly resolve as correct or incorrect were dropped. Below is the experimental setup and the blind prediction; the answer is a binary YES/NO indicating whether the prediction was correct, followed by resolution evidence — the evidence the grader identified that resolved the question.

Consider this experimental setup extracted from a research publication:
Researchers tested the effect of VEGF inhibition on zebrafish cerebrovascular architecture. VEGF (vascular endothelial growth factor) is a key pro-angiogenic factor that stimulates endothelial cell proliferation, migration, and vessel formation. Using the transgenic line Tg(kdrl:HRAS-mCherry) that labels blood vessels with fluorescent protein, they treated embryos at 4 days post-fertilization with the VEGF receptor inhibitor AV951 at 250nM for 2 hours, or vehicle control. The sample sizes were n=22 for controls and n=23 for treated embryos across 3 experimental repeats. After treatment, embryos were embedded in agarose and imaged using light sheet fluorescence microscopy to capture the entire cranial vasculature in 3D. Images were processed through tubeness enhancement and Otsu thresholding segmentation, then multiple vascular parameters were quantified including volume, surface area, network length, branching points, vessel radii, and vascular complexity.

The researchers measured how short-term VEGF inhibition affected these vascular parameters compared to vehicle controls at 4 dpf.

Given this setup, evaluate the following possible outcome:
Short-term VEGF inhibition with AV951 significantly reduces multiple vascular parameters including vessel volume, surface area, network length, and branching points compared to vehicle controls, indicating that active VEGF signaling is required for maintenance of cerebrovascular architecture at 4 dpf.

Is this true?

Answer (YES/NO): YES